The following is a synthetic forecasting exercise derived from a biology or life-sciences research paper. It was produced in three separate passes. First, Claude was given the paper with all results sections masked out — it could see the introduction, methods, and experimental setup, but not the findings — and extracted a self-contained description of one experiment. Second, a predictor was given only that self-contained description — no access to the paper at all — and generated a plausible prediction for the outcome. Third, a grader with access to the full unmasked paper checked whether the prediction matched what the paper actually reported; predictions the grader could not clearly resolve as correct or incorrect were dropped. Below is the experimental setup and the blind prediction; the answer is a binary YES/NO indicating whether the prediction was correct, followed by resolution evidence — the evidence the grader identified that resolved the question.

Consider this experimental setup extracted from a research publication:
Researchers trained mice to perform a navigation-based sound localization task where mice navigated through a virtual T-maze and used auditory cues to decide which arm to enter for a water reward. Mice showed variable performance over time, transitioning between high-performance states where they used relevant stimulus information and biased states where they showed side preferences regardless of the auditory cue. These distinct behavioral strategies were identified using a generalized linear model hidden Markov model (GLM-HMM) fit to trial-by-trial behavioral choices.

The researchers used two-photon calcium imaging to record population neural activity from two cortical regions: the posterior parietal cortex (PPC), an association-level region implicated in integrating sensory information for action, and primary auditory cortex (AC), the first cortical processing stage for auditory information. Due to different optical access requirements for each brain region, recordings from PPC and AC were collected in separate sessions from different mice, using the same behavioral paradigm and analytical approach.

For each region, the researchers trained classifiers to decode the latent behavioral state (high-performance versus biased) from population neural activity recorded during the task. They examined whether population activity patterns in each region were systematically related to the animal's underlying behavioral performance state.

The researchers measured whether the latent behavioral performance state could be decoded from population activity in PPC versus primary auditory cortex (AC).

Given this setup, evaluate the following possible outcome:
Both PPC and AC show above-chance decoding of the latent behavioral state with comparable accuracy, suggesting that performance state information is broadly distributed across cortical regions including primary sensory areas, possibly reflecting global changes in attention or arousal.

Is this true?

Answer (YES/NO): NO